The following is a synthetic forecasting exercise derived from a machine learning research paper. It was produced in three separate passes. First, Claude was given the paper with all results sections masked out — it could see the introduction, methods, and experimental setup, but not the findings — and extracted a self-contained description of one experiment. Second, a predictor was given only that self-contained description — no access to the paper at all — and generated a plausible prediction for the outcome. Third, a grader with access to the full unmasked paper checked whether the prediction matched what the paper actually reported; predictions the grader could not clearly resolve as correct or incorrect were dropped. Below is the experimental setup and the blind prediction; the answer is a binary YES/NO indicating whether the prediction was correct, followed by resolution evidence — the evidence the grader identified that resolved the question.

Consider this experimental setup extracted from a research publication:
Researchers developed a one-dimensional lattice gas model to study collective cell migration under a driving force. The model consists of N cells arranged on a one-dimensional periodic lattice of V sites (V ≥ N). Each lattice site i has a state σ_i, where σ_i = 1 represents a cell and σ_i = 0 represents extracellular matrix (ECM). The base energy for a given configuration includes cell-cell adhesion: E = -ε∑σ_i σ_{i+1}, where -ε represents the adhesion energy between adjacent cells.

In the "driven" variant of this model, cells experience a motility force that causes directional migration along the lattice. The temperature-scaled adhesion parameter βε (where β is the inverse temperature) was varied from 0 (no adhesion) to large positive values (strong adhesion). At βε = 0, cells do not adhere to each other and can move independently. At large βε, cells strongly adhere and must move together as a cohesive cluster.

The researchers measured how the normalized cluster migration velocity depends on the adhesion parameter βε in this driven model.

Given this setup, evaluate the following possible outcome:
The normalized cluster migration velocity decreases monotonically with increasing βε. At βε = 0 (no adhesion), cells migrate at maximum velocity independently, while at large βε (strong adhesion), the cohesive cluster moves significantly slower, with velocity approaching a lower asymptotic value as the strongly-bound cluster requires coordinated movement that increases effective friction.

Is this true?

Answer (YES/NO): NO